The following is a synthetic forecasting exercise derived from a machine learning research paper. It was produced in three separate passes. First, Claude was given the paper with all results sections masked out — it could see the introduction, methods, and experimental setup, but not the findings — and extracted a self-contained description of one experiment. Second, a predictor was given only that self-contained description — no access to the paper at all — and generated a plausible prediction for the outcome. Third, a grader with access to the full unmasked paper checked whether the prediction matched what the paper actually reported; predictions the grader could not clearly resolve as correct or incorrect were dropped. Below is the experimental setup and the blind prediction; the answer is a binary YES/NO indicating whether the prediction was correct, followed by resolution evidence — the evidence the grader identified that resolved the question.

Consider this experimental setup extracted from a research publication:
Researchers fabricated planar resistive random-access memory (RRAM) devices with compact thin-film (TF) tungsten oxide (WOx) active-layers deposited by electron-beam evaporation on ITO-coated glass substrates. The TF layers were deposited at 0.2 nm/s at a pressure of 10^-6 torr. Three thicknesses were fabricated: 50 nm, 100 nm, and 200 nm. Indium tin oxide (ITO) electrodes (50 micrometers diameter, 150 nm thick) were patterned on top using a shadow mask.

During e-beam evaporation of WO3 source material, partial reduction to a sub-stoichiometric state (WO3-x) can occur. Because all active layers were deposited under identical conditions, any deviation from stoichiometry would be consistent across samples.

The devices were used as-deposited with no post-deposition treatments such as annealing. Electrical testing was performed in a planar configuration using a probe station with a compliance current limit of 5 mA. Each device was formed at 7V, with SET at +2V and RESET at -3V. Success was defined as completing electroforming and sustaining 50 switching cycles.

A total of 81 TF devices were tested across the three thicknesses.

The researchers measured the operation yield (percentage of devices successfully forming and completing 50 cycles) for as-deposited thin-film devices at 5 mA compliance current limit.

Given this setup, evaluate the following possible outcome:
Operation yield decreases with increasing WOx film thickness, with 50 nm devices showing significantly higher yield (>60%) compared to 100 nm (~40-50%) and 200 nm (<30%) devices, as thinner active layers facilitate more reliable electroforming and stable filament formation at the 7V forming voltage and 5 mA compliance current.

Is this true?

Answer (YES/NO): NO